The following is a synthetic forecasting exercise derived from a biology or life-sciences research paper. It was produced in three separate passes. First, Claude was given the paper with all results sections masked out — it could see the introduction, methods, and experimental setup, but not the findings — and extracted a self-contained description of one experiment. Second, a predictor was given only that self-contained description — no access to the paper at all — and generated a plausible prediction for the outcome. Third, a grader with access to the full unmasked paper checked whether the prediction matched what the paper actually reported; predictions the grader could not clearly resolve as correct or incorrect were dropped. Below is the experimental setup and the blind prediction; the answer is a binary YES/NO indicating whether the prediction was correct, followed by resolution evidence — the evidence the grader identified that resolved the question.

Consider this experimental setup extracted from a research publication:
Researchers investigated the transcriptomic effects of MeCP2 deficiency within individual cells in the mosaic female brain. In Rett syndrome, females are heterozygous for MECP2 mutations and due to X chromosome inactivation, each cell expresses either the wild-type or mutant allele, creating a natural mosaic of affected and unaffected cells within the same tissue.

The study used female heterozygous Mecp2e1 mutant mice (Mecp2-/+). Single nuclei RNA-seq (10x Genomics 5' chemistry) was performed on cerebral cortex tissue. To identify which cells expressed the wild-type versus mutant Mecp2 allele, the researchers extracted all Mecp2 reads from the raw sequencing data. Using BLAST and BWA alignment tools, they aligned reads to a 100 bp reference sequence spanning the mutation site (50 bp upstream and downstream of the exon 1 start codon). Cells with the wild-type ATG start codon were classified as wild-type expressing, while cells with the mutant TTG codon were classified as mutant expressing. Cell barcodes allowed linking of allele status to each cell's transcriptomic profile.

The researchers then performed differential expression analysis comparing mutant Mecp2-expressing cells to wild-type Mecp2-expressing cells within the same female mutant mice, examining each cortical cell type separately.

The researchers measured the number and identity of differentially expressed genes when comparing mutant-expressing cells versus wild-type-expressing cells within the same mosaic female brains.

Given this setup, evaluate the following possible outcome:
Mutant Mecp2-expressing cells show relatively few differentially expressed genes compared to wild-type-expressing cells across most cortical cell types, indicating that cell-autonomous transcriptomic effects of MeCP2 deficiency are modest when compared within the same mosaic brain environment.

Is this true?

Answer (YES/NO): YES